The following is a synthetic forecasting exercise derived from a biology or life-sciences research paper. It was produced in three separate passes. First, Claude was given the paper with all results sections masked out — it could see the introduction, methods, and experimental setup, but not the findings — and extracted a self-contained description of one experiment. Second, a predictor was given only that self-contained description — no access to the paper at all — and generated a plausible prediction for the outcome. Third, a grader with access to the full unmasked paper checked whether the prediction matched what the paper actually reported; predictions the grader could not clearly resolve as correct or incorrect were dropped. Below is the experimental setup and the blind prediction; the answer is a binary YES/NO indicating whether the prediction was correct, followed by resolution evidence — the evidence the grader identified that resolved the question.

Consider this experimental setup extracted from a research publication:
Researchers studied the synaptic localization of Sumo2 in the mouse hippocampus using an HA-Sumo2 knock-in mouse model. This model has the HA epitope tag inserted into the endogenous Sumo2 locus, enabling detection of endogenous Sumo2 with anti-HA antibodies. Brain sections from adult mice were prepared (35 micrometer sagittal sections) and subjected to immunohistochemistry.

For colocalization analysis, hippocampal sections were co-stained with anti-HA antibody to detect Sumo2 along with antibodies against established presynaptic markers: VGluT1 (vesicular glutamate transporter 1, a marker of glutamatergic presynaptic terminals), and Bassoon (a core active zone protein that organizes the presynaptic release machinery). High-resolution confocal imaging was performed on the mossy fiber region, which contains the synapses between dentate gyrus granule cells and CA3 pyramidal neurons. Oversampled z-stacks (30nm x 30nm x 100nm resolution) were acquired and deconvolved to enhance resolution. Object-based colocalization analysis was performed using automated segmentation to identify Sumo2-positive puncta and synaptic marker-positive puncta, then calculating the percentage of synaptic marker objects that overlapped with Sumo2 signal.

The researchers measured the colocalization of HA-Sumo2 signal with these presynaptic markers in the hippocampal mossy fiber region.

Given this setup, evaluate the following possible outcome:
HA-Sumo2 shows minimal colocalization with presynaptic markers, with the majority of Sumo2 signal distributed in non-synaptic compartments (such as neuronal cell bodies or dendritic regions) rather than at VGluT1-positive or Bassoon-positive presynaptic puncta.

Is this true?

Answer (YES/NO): NO